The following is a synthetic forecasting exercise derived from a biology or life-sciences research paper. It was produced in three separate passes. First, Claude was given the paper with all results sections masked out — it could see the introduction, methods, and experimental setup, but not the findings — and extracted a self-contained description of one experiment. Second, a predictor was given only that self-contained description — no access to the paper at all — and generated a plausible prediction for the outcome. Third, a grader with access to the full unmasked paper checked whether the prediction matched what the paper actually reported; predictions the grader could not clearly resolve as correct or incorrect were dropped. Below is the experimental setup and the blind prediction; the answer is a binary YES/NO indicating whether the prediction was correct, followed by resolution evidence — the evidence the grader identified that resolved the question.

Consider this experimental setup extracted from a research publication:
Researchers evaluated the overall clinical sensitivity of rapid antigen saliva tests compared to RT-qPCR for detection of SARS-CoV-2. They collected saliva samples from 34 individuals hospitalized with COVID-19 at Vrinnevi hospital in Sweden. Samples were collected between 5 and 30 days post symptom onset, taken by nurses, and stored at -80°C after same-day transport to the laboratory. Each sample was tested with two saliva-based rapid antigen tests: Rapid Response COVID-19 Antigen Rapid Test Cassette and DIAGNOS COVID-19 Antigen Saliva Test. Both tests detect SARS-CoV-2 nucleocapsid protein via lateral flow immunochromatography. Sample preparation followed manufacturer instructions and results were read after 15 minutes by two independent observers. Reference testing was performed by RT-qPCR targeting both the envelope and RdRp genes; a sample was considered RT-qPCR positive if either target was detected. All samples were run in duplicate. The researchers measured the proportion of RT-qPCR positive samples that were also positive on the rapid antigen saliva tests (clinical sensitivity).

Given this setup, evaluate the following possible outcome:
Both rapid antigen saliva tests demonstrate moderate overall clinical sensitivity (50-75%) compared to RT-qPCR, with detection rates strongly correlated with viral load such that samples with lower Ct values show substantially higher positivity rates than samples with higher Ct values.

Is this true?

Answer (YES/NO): NO